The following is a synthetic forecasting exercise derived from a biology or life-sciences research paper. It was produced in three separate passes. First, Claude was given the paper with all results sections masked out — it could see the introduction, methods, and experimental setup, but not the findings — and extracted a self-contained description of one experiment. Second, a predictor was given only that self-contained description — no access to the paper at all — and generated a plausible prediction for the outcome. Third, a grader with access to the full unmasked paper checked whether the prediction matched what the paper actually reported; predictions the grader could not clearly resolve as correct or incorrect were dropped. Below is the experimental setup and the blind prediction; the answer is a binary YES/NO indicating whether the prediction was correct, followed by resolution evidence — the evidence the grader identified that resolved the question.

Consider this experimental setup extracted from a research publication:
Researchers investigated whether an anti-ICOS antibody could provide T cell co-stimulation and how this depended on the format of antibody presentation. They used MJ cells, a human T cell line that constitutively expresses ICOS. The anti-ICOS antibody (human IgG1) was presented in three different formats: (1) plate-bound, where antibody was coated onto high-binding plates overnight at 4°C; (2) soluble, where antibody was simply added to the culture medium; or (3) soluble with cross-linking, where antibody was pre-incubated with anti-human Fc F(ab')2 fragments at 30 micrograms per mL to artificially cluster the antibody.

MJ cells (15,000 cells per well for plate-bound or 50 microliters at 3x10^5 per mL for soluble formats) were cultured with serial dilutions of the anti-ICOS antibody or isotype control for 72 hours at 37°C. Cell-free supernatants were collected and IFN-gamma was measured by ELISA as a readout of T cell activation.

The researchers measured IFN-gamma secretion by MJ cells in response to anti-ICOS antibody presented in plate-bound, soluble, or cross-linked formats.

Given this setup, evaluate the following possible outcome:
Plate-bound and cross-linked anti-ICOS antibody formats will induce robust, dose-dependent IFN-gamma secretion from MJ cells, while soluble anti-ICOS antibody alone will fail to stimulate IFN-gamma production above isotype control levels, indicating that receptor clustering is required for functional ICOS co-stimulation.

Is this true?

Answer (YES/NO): YES